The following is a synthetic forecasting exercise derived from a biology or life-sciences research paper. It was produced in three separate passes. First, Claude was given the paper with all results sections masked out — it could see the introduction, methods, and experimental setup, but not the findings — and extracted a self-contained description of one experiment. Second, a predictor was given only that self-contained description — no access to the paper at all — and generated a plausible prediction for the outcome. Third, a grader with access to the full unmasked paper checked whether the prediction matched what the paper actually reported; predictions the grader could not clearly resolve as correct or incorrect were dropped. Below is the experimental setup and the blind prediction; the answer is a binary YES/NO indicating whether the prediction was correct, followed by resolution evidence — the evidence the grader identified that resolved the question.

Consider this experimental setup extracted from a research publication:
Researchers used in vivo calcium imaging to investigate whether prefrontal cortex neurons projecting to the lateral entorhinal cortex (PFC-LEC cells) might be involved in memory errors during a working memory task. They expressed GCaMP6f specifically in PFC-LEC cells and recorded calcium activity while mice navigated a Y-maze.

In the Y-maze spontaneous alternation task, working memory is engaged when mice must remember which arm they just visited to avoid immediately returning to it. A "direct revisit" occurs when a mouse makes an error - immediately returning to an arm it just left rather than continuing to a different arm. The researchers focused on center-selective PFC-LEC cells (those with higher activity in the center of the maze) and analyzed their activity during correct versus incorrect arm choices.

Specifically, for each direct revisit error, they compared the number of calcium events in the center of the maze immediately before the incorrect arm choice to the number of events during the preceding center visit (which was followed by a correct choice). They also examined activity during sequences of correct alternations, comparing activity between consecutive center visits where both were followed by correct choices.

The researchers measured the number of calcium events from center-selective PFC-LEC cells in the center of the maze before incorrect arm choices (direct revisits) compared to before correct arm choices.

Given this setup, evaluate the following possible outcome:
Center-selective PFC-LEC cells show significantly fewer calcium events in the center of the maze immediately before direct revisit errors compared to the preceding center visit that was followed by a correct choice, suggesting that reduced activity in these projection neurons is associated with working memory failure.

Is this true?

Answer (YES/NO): NO